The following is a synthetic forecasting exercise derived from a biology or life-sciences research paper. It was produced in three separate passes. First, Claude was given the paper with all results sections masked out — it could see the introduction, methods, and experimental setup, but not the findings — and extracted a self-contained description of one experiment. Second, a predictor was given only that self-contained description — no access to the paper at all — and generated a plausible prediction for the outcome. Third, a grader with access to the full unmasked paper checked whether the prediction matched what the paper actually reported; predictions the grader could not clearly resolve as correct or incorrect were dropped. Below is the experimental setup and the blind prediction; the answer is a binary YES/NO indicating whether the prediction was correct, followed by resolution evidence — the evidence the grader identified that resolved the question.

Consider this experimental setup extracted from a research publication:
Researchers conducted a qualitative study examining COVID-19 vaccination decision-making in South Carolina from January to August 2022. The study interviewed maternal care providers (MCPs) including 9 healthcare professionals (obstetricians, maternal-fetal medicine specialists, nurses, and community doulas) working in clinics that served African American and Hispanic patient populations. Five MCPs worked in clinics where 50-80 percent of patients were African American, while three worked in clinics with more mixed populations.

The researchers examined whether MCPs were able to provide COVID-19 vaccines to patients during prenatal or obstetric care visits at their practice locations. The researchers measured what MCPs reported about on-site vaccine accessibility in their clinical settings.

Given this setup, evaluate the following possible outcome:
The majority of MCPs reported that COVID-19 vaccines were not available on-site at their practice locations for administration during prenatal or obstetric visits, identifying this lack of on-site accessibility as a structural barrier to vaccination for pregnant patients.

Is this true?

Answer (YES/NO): NO